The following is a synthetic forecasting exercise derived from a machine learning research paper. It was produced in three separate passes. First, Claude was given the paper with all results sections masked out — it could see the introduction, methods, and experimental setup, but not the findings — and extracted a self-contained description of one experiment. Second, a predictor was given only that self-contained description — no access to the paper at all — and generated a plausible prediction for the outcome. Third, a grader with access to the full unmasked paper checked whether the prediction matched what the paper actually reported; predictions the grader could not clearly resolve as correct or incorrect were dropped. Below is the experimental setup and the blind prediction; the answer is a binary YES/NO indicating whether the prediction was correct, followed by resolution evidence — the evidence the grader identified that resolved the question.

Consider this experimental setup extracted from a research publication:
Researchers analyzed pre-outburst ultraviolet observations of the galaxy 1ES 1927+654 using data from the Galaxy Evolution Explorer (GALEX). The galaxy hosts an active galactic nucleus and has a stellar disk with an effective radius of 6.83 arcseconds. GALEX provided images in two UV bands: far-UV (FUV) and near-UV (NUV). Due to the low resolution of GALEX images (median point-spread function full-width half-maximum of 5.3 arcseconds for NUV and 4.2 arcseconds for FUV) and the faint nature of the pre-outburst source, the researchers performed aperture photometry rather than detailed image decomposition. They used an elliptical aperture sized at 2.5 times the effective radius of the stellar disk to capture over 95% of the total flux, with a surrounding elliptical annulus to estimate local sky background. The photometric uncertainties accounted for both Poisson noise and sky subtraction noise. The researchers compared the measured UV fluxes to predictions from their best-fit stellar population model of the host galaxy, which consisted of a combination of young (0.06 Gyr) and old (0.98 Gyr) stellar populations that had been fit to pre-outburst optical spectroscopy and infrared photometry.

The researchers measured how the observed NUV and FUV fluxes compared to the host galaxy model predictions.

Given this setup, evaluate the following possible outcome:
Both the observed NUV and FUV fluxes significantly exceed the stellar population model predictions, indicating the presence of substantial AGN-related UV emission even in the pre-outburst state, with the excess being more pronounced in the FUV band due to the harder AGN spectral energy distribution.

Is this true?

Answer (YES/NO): YES